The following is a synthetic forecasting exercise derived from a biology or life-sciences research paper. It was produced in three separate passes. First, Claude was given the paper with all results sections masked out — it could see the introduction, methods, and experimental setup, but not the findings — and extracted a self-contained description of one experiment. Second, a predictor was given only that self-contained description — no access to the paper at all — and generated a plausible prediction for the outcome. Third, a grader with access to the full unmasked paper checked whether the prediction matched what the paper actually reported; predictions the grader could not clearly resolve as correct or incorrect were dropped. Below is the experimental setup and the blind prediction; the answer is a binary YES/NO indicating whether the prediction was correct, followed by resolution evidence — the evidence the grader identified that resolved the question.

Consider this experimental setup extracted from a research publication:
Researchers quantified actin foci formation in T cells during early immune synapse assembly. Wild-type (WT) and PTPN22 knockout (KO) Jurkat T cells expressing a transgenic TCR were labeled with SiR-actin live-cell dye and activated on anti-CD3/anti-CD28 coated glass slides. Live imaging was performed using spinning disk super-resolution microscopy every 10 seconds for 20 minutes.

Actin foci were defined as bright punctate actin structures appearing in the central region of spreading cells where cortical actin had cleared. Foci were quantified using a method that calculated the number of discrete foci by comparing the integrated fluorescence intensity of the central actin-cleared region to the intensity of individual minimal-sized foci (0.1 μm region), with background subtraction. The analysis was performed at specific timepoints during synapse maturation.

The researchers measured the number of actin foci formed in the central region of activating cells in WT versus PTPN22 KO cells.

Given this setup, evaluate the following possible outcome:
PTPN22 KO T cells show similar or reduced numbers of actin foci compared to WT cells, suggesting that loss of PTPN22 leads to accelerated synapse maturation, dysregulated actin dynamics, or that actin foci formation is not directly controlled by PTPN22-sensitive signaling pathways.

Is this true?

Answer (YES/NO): NO